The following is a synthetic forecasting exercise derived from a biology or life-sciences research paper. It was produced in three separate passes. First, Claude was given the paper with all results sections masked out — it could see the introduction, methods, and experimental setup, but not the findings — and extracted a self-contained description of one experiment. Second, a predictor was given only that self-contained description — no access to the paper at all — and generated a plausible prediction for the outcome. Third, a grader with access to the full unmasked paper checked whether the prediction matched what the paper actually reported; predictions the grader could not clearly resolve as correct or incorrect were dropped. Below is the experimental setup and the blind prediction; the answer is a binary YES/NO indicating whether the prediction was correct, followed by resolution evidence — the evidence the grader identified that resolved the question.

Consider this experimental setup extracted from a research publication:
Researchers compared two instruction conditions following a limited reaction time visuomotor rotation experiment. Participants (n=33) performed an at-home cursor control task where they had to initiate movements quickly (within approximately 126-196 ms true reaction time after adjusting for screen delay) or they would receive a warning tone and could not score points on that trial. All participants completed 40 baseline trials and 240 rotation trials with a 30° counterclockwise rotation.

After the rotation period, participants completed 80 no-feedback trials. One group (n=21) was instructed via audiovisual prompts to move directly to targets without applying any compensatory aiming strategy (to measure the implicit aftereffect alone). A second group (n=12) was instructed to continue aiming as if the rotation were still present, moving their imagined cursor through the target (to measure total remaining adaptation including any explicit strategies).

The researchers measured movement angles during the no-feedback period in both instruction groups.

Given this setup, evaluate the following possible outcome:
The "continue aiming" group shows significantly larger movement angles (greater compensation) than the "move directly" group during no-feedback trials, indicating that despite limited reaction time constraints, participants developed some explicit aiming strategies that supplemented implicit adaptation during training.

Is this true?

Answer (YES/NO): NO